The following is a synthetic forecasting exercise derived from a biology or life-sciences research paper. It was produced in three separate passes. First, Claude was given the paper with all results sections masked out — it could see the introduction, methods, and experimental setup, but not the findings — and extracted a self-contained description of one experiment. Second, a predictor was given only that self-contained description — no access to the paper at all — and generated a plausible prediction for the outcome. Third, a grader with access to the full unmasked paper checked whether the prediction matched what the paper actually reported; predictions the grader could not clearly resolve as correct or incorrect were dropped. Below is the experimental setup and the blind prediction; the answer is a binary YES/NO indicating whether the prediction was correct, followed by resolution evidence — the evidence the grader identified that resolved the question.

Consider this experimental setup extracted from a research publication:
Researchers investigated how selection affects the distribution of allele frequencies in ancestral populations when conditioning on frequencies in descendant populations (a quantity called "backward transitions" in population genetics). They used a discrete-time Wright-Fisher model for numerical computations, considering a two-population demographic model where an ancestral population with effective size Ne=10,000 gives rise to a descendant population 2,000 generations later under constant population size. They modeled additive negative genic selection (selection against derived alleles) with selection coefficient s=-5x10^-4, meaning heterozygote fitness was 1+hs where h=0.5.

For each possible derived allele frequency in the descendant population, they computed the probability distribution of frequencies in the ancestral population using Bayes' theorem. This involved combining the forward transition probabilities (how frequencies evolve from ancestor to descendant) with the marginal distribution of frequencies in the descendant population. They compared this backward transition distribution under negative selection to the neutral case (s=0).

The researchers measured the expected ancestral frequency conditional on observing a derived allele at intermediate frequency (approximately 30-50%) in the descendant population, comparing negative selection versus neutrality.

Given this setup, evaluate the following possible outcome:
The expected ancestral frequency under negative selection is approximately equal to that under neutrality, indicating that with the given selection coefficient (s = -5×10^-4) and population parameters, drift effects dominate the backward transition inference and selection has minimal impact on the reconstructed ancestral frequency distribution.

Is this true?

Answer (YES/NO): NO